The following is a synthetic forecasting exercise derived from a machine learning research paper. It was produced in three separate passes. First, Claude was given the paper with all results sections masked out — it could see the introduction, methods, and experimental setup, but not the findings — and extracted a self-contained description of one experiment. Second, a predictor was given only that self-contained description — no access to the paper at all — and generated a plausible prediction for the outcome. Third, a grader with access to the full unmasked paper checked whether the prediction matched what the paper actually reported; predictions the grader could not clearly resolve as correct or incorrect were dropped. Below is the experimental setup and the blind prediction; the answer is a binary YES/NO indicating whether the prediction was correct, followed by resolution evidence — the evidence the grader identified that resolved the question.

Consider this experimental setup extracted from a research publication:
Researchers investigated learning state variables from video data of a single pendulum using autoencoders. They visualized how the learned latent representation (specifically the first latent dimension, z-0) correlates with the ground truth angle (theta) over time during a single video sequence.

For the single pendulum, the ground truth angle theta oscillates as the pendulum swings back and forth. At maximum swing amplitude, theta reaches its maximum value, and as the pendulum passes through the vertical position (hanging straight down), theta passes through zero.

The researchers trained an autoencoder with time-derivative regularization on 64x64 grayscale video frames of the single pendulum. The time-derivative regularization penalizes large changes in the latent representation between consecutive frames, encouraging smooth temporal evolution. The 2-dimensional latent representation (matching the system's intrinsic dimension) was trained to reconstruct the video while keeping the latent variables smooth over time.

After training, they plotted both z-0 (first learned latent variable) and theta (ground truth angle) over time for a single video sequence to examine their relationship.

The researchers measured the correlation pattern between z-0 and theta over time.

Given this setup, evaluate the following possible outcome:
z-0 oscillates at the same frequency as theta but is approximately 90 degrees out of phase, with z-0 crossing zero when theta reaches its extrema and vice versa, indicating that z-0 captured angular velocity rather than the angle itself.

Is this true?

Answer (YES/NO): NO